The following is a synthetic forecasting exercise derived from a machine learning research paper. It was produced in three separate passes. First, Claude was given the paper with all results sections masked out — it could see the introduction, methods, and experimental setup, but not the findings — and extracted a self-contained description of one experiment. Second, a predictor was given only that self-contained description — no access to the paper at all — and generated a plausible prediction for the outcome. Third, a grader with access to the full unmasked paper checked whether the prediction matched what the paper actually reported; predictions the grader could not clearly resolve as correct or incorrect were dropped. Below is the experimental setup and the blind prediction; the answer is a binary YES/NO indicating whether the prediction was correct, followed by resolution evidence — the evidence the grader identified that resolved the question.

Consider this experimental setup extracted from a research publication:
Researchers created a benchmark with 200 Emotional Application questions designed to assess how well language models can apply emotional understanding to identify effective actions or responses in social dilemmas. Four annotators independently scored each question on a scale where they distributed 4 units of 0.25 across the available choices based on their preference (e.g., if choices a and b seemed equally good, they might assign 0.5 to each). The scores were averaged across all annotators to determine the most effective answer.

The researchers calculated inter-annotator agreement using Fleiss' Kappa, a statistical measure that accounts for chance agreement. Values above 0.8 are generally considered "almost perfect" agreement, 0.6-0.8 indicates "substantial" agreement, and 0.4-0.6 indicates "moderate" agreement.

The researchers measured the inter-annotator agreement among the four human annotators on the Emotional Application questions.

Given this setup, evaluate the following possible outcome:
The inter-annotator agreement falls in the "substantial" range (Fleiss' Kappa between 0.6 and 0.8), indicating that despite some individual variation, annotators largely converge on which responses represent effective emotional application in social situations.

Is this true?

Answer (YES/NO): NO